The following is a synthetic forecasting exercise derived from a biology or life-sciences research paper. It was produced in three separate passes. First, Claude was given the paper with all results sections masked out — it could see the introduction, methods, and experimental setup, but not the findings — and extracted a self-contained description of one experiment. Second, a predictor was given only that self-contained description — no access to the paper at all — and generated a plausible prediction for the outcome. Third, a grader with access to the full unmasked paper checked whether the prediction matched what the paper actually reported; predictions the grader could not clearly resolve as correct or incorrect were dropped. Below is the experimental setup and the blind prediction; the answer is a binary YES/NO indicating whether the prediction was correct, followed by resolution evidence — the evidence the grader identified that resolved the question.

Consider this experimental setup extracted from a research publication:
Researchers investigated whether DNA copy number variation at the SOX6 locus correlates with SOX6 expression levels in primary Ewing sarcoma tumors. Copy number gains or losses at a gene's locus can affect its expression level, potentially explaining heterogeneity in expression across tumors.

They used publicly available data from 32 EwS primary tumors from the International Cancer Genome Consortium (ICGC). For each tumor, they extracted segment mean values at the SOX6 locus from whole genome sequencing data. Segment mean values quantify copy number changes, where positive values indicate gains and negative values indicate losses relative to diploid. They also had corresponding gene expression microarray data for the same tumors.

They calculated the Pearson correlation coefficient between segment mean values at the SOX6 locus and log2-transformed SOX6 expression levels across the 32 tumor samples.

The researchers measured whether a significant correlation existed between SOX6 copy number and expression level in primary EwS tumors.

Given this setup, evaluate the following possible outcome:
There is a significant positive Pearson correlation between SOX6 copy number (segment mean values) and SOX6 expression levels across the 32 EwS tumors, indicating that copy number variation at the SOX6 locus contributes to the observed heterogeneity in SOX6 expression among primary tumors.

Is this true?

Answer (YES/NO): NO